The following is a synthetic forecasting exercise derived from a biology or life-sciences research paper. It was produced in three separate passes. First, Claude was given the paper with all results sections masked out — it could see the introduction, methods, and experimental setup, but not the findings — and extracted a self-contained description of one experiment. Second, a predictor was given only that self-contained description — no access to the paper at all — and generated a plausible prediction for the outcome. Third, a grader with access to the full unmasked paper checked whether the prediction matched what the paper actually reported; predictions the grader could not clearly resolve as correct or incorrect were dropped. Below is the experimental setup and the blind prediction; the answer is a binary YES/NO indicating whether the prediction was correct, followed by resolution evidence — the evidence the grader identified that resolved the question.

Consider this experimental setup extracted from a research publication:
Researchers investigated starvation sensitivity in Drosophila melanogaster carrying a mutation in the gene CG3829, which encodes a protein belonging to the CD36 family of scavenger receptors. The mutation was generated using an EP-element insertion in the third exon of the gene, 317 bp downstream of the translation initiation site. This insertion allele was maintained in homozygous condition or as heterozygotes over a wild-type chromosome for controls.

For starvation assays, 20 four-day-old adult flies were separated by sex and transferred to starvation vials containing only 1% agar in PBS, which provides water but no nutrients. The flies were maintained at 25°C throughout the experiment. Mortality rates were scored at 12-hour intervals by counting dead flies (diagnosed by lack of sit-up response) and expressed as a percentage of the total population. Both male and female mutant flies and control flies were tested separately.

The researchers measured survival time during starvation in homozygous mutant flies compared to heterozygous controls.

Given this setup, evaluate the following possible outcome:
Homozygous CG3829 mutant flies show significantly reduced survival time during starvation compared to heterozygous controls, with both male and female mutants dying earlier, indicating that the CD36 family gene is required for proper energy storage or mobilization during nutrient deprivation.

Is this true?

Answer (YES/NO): YES